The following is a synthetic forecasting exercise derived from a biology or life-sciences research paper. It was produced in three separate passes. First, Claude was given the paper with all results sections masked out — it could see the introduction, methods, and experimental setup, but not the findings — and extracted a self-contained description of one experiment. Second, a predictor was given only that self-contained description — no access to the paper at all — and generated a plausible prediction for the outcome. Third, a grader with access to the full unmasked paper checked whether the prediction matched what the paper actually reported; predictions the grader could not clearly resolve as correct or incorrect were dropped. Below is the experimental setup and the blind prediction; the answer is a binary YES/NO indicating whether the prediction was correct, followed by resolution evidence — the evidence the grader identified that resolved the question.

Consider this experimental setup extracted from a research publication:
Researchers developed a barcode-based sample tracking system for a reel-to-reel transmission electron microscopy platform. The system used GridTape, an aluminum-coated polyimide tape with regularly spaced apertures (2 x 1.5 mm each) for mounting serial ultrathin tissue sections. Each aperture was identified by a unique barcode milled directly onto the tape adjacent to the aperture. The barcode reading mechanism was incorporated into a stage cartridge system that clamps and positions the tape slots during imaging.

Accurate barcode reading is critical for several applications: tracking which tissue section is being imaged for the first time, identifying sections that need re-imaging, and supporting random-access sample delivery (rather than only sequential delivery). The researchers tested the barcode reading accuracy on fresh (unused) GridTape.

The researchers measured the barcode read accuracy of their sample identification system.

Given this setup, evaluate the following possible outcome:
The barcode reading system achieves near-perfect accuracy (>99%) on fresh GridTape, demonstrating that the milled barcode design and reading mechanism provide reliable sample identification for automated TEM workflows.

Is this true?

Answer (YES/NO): YES